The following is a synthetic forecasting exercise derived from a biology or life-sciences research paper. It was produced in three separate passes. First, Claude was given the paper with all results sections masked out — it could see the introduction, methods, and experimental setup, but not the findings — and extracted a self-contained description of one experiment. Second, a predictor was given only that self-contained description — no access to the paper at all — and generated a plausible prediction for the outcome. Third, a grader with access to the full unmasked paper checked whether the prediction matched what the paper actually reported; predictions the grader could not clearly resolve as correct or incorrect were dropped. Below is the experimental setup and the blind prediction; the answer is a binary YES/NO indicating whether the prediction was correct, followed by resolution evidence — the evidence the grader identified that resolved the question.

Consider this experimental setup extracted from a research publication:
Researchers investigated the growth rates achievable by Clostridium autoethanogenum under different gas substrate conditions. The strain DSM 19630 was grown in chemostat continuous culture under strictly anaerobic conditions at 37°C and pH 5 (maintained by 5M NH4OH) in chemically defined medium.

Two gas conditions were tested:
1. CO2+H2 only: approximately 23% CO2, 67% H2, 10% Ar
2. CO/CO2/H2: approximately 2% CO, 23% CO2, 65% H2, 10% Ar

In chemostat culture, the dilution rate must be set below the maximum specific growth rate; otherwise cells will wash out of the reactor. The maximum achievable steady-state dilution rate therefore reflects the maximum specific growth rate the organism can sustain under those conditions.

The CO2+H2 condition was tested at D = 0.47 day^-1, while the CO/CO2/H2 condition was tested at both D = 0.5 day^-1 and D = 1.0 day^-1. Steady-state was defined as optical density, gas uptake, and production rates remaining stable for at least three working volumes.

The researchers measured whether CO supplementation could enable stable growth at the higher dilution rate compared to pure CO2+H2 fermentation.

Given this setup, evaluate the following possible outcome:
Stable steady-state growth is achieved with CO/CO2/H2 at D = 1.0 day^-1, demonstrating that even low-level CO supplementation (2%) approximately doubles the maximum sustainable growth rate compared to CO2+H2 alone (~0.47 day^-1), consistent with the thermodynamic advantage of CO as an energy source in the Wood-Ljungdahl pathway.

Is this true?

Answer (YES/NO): YES